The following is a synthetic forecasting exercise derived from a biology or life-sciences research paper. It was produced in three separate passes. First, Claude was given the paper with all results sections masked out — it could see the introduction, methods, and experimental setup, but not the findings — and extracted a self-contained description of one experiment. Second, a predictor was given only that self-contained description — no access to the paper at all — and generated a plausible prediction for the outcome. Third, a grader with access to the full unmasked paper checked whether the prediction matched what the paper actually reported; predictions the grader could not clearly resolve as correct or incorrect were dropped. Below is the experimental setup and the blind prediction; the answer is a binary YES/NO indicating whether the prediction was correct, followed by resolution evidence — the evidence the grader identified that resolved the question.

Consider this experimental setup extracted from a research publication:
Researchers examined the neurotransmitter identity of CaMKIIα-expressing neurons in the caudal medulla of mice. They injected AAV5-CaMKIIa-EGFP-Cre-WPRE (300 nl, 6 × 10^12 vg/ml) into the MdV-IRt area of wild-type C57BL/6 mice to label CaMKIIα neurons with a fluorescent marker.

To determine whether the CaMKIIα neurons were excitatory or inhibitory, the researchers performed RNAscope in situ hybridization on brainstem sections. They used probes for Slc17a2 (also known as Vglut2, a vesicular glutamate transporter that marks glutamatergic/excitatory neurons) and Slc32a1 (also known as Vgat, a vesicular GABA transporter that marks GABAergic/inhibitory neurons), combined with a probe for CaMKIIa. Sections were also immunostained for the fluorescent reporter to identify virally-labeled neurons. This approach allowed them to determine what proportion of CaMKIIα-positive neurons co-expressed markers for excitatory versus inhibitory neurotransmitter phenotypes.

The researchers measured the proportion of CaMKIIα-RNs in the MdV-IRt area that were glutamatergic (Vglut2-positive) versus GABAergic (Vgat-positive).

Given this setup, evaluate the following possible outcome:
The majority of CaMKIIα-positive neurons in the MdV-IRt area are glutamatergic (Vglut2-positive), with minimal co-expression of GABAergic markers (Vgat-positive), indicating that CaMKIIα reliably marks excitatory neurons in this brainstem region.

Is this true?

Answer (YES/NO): NO